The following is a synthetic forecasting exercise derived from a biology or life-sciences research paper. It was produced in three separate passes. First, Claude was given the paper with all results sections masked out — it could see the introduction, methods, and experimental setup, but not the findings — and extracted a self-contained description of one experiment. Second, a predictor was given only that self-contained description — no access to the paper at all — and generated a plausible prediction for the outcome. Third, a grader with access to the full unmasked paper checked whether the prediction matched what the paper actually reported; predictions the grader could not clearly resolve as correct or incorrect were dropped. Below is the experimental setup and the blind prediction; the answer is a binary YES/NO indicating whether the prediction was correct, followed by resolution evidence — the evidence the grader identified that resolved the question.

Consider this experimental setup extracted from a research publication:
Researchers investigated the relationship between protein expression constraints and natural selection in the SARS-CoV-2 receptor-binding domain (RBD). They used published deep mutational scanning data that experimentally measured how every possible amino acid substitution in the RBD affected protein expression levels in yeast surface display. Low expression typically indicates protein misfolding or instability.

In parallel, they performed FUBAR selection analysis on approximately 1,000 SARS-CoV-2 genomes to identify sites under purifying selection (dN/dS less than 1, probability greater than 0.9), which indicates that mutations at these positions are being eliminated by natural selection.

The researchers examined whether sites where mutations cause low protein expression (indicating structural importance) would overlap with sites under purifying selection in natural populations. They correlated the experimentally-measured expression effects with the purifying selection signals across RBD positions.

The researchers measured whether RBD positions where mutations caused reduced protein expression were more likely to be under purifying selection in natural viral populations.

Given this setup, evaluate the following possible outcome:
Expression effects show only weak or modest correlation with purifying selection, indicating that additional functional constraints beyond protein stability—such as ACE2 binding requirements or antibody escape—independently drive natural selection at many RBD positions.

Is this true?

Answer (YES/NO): NO